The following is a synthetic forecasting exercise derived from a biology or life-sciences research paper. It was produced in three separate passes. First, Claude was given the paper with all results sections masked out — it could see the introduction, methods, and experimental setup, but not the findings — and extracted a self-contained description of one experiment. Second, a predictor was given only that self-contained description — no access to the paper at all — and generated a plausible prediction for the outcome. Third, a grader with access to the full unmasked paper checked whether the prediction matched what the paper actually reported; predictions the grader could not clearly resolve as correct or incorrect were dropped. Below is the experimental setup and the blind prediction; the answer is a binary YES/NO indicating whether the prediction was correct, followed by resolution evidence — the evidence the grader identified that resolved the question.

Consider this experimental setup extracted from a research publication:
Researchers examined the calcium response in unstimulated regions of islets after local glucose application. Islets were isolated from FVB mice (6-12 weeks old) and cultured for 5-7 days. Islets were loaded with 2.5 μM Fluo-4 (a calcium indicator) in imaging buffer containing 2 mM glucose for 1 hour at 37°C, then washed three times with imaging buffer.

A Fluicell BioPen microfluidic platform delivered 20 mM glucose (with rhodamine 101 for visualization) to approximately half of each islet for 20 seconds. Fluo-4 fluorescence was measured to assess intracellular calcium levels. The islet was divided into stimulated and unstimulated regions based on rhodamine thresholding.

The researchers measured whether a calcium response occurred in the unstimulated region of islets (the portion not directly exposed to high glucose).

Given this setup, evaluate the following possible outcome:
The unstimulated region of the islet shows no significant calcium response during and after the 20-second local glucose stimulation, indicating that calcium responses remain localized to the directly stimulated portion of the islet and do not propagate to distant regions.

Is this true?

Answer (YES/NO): NO